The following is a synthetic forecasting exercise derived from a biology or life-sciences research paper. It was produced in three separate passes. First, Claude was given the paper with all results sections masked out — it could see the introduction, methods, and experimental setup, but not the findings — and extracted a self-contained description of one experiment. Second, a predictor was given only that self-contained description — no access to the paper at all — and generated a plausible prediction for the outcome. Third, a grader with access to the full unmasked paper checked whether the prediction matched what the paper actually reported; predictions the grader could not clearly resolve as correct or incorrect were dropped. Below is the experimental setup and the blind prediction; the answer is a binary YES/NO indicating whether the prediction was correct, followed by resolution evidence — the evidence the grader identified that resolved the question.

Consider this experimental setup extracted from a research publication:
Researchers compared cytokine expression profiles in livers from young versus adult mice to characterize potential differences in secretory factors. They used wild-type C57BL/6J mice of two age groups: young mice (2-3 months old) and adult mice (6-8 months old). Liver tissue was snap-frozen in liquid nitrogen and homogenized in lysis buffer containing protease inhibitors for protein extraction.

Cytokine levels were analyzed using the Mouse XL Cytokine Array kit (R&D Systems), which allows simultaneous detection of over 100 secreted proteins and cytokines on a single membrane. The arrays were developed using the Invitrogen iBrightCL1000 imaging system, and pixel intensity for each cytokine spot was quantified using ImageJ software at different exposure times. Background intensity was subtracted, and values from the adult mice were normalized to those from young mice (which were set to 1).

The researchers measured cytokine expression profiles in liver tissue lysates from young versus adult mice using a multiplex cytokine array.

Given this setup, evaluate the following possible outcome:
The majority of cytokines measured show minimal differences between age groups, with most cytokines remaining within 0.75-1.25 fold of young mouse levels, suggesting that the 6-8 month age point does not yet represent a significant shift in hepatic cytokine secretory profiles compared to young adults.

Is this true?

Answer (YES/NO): NO